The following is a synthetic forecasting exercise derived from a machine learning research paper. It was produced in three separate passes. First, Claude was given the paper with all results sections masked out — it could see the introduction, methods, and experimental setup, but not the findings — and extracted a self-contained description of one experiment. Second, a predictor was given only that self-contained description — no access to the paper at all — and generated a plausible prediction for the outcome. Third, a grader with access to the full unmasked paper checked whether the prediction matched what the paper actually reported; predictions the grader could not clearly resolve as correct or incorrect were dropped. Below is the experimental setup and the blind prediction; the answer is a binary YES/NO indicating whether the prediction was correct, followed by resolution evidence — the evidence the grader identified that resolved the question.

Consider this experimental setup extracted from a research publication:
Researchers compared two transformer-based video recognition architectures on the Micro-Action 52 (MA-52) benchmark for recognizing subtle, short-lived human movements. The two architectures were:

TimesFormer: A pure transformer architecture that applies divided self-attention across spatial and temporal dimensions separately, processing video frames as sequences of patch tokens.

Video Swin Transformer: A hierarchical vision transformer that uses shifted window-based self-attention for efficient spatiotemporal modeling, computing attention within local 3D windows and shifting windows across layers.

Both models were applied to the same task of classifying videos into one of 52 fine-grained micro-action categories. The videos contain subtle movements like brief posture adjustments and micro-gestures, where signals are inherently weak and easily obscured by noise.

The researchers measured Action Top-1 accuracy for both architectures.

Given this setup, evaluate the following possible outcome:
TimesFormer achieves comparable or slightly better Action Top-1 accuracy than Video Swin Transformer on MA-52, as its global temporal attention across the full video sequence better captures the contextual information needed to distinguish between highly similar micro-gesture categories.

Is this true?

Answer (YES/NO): NO